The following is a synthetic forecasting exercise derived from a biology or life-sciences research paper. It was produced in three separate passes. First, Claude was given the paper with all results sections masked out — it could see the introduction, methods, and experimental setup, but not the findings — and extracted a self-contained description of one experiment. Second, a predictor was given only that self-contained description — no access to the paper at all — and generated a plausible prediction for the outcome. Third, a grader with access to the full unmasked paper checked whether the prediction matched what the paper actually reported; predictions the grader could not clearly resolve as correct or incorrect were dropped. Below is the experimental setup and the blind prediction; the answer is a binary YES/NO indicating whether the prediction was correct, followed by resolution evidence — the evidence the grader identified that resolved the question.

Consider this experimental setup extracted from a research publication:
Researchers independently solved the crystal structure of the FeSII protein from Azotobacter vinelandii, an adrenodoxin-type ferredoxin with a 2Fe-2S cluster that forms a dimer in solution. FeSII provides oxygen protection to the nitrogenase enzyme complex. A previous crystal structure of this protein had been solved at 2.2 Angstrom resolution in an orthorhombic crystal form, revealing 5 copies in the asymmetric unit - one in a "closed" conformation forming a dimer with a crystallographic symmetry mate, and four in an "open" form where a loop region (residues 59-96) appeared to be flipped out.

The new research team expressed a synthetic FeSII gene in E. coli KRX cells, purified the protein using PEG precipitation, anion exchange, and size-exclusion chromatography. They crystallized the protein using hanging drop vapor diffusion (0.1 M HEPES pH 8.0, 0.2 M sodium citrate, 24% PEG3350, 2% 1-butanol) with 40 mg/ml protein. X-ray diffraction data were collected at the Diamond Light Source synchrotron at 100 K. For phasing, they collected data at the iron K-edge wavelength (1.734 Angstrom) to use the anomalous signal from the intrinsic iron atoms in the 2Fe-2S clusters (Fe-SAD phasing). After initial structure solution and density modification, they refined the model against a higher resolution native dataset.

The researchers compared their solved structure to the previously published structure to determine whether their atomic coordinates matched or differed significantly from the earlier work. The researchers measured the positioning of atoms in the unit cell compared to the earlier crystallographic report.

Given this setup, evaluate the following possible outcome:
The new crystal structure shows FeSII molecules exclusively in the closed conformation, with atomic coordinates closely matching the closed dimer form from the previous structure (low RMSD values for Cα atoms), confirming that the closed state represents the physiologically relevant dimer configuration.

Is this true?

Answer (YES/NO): NO